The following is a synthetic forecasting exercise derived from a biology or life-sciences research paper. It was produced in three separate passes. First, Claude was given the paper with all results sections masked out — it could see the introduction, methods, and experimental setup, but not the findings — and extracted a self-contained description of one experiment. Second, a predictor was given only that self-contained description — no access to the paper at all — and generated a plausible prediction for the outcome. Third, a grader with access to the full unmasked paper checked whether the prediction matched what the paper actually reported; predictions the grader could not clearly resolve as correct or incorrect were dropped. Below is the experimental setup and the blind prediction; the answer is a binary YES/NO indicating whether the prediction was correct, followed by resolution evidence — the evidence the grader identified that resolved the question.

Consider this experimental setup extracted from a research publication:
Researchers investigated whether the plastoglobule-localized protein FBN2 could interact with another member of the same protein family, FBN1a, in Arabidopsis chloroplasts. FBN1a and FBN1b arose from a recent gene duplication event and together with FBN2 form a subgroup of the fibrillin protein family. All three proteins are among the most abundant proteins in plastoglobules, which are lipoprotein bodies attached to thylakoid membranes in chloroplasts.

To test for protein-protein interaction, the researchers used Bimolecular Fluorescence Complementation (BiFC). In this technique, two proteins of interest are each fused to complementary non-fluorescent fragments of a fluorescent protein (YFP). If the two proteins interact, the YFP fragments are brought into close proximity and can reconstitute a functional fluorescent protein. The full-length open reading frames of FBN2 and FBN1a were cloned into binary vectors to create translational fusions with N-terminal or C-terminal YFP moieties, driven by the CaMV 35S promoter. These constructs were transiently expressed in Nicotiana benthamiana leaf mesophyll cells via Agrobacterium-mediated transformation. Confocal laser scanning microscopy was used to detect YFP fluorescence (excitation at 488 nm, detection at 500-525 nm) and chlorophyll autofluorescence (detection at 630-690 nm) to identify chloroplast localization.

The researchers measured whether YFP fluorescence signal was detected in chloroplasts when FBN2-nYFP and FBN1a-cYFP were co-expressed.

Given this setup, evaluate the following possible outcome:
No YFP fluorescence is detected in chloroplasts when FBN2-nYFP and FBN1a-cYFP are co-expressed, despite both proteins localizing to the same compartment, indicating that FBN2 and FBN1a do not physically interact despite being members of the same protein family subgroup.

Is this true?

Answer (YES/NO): NO